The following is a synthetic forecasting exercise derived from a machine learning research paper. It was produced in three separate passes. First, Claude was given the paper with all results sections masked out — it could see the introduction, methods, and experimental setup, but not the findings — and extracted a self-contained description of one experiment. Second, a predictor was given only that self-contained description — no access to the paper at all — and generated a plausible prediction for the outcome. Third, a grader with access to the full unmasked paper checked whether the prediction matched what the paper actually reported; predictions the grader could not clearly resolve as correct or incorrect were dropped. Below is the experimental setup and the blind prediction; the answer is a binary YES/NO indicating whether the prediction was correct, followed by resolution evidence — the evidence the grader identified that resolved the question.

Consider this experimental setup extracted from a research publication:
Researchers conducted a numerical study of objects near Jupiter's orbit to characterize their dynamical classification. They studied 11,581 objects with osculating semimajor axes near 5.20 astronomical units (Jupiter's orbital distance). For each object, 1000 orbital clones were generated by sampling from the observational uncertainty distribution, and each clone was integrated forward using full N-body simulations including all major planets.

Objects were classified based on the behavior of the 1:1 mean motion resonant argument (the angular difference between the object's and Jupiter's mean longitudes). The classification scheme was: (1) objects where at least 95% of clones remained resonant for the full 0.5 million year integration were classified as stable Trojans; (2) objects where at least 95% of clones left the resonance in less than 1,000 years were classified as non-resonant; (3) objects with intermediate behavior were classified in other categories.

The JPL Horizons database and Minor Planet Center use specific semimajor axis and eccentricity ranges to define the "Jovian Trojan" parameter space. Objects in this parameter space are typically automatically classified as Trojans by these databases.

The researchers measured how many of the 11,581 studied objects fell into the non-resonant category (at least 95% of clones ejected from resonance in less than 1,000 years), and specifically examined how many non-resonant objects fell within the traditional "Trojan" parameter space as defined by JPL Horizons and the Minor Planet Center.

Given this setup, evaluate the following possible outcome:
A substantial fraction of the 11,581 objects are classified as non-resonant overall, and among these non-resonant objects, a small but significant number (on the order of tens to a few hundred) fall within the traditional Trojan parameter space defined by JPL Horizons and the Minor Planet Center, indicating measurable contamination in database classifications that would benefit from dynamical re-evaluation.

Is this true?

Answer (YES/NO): NO